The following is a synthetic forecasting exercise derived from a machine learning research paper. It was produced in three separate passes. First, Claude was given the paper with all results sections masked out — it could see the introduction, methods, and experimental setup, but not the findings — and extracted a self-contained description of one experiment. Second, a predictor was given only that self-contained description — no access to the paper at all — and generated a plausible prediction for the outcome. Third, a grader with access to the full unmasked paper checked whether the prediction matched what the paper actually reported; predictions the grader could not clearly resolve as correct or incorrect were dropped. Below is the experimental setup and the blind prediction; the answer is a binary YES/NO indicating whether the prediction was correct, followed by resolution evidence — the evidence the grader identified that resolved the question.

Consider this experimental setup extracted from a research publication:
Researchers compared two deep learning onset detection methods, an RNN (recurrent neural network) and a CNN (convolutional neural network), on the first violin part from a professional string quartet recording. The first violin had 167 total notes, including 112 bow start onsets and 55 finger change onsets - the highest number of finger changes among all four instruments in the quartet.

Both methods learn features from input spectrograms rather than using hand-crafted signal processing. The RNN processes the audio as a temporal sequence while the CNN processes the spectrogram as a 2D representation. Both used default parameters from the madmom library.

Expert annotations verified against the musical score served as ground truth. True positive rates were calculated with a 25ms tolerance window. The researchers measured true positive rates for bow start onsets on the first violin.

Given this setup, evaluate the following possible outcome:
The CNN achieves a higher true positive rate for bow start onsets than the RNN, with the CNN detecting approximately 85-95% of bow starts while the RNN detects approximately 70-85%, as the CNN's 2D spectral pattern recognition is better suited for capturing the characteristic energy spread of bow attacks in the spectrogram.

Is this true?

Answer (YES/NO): YES